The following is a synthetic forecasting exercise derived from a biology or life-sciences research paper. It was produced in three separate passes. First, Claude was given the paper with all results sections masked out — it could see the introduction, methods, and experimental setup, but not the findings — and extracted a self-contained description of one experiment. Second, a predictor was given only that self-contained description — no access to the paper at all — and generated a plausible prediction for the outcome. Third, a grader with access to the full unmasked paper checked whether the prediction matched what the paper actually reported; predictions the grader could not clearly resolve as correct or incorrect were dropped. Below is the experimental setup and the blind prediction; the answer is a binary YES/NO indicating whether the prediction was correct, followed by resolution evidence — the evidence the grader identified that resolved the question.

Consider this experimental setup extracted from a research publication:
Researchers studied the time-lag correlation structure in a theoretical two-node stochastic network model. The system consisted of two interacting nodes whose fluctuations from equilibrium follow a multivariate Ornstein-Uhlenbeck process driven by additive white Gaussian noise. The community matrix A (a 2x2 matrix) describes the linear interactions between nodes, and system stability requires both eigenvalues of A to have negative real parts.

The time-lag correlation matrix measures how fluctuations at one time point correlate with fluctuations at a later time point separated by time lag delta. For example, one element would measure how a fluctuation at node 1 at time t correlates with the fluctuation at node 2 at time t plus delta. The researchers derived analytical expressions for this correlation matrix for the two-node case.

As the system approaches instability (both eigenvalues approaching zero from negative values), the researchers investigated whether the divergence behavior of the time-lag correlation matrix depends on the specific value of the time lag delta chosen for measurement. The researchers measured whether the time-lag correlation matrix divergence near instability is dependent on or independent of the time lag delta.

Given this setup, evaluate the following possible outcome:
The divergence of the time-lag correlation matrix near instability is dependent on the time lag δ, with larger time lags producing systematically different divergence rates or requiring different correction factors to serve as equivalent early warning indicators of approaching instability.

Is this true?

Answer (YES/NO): NO